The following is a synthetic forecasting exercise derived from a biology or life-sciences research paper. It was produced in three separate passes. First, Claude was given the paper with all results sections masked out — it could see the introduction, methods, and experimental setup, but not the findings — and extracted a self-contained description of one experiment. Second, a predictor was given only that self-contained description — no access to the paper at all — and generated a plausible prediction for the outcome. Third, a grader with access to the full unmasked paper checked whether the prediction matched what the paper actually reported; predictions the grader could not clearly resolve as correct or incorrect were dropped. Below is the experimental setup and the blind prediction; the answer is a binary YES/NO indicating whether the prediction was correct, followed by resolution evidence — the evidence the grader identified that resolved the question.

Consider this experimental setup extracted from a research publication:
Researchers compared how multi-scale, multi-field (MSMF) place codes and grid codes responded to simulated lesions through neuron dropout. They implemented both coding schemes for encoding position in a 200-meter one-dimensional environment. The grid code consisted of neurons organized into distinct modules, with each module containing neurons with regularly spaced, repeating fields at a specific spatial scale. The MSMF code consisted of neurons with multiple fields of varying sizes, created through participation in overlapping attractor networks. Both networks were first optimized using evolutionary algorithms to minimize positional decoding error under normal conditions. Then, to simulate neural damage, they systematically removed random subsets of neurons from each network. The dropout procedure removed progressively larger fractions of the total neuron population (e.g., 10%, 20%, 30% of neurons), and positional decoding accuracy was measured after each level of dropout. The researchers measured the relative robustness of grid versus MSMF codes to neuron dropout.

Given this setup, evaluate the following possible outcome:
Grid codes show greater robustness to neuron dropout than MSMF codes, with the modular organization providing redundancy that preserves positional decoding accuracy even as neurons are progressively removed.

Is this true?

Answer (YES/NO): NO